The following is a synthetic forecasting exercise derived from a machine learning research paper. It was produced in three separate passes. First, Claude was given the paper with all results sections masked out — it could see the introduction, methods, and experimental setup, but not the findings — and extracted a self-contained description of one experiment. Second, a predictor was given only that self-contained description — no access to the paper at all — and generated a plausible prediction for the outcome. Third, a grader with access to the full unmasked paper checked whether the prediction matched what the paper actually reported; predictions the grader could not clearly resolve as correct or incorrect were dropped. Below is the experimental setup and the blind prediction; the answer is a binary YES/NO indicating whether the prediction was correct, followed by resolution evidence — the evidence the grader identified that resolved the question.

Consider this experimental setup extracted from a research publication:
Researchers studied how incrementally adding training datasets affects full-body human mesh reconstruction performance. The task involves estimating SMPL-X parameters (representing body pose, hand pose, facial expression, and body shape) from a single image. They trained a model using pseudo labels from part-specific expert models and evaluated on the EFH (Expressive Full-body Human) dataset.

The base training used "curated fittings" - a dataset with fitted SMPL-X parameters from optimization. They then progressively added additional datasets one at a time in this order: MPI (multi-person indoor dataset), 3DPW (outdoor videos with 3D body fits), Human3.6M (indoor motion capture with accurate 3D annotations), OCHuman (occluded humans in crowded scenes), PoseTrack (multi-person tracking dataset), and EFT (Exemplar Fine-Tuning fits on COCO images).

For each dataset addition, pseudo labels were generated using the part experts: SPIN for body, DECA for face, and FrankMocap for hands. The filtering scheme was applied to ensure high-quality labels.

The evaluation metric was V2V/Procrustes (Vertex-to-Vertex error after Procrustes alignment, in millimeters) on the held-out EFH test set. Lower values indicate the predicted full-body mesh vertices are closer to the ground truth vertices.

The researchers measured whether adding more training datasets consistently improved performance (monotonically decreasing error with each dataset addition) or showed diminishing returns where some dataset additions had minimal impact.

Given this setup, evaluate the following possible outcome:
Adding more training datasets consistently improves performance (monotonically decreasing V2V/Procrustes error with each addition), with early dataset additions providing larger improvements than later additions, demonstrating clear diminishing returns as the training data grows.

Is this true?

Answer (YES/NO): NO